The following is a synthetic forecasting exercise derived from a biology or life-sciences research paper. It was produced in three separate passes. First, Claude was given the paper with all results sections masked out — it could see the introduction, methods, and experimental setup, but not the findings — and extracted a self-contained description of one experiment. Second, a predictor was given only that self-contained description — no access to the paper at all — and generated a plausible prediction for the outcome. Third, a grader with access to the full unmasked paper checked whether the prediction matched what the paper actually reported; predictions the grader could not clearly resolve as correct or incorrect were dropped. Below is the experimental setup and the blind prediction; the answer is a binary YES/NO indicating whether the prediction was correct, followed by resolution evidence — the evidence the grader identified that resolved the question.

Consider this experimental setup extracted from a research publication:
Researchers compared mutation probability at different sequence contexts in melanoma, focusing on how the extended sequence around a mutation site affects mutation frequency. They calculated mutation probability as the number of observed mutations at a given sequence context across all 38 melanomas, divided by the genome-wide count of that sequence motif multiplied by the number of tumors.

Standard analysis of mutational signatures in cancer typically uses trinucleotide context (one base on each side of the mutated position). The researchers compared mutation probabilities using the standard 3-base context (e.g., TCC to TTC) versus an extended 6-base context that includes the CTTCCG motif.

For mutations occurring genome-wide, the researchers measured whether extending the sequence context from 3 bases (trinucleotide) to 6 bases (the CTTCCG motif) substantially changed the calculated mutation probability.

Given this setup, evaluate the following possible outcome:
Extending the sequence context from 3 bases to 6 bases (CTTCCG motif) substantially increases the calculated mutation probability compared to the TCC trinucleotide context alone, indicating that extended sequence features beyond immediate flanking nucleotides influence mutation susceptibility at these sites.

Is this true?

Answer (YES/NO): NO